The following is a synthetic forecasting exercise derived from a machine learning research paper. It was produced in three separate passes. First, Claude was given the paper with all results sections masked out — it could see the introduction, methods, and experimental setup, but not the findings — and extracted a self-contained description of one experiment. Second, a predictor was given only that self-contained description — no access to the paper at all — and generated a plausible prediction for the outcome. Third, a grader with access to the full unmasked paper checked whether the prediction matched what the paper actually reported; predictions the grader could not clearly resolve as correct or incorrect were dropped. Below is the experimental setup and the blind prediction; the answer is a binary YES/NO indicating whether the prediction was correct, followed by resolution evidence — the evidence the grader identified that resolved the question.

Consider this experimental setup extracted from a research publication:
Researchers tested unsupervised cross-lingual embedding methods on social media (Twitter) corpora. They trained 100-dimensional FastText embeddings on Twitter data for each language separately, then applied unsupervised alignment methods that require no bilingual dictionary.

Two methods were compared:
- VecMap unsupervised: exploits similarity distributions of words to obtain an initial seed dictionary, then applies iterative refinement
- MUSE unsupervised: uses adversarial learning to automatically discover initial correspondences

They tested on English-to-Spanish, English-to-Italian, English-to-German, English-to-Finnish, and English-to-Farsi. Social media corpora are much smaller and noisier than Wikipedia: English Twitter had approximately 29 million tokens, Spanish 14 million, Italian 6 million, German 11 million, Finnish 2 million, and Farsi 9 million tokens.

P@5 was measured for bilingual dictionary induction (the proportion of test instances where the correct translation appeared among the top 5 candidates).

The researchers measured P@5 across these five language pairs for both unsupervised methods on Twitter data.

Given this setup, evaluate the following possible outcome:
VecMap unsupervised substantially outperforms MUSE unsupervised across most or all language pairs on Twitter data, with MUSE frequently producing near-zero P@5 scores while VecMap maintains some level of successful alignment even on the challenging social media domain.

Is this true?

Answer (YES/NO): NO